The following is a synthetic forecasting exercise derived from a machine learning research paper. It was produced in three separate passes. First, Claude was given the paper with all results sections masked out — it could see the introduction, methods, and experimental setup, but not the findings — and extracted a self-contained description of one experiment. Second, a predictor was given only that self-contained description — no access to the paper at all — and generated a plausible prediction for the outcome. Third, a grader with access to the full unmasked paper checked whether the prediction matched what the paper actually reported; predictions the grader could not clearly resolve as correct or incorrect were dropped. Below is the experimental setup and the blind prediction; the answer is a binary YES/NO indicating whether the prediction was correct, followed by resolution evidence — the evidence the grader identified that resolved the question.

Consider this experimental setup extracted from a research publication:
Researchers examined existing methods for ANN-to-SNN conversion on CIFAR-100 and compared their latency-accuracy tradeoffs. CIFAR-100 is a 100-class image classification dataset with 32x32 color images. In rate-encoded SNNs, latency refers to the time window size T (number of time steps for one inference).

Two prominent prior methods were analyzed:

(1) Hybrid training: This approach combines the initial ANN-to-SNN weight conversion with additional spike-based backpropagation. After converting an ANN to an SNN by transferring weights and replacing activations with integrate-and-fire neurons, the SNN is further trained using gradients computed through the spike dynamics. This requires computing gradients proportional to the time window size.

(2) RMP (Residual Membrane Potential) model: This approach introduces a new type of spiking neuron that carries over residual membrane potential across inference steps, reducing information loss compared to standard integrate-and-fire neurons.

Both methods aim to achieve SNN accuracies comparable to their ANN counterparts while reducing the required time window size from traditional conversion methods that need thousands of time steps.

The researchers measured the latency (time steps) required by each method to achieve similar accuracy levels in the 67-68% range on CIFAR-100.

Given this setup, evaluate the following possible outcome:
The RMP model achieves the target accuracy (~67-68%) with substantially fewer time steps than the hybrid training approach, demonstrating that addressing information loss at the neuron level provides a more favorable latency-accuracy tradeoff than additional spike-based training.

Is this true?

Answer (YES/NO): NO